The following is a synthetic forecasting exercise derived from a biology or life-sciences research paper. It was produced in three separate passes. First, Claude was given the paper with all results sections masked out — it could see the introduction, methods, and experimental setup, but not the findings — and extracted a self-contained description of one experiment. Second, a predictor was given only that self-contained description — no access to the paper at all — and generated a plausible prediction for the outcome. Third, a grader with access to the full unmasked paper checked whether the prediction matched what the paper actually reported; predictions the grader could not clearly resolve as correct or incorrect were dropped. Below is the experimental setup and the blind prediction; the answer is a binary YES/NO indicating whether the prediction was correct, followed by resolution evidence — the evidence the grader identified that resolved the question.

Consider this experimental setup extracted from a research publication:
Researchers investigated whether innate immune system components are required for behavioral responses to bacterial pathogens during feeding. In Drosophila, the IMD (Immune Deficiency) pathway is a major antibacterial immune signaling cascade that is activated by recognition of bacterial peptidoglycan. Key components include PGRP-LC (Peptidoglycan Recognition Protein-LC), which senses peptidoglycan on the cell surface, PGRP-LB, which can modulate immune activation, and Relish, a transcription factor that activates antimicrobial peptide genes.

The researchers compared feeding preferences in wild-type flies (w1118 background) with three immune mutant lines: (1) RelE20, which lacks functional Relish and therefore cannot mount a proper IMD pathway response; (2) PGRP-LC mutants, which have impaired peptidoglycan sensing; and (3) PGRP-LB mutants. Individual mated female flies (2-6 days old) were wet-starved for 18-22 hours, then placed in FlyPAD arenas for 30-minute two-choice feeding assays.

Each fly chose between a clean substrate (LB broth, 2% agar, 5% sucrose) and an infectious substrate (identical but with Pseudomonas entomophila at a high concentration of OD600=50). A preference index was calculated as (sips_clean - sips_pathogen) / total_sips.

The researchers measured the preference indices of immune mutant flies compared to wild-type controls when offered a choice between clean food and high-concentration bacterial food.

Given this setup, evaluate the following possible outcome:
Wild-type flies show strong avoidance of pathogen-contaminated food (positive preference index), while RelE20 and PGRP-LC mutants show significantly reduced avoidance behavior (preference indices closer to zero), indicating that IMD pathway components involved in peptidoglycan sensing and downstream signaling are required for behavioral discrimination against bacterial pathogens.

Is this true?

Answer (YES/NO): NO